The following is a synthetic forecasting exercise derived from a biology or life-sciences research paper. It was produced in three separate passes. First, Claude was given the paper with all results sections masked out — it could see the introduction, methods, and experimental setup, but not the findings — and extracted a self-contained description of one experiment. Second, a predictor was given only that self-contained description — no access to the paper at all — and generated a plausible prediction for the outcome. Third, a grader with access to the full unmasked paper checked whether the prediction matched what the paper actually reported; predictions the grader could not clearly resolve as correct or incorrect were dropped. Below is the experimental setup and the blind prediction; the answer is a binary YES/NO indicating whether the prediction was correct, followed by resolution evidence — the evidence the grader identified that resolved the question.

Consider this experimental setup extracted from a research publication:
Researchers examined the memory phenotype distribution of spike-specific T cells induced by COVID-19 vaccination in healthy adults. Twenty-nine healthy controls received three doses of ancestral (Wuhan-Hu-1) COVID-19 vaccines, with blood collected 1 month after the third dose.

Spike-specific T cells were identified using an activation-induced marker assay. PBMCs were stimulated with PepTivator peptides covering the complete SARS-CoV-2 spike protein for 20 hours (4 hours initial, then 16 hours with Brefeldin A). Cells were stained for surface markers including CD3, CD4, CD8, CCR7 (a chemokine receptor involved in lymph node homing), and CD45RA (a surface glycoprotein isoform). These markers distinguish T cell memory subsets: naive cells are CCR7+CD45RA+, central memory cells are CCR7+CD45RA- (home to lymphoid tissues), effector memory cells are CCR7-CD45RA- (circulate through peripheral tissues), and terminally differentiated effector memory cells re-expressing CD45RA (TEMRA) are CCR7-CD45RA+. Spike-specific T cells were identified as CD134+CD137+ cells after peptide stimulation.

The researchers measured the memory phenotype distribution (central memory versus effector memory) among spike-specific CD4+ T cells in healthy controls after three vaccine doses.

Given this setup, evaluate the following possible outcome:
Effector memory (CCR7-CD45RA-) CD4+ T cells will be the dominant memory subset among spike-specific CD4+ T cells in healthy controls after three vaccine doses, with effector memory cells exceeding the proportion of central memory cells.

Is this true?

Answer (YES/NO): YES